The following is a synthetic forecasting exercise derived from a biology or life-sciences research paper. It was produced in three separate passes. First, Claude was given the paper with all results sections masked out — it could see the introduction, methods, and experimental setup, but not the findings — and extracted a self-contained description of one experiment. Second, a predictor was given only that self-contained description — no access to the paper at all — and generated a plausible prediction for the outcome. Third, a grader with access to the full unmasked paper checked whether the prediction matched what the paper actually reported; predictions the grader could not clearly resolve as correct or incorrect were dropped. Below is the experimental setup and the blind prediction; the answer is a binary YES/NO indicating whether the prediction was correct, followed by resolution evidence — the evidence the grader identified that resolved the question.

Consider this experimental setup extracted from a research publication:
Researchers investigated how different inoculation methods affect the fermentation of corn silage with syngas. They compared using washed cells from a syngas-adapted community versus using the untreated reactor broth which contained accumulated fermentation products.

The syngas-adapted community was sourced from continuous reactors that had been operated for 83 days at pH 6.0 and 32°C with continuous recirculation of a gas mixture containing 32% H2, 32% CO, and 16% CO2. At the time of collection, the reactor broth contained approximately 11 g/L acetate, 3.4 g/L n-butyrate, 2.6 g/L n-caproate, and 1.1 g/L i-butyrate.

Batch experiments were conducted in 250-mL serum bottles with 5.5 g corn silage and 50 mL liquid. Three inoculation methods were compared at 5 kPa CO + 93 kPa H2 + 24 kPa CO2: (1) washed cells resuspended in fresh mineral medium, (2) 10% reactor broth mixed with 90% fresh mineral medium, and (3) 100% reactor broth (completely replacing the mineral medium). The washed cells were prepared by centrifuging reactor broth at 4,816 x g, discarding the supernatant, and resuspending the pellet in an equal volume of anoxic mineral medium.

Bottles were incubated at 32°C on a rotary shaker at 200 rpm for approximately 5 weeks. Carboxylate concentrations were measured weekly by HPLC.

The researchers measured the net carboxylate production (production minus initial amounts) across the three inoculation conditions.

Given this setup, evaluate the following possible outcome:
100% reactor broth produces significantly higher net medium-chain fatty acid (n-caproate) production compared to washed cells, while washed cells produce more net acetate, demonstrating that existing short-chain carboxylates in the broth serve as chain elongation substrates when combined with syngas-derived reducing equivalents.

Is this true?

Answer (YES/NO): NO